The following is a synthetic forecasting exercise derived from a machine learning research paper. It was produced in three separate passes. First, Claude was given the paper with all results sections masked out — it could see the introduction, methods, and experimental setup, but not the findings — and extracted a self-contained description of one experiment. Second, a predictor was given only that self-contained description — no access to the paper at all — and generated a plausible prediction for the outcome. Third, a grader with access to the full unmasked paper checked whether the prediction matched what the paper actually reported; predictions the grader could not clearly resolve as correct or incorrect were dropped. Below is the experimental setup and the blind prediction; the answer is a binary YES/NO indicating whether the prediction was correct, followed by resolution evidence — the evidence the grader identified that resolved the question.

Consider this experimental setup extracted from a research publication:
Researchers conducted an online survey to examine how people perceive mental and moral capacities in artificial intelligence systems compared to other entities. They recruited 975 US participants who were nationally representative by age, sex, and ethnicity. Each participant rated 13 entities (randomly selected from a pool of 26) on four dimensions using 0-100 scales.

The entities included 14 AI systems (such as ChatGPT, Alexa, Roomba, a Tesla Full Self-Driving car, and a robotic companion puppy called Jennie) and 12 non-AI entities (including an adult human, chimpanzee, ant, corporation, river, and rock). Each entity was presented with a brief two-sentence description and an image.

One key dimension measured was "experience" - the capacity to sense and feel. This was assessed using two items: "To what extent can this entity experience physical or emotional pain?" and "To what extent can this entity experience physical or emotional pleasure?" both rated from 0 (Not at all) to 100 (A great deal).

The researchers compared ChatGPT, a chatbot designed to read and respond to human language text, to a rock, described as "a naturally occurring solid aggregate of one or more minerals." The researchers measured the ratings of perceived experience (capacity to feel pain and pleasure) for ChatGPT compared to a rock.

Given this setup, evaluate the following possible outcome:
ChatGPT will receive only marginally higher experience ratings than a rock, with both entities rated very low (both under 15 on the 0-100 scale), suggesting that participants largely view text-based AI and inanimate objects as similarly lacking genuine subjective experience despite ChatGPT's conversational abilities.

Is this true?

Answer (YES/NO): NO